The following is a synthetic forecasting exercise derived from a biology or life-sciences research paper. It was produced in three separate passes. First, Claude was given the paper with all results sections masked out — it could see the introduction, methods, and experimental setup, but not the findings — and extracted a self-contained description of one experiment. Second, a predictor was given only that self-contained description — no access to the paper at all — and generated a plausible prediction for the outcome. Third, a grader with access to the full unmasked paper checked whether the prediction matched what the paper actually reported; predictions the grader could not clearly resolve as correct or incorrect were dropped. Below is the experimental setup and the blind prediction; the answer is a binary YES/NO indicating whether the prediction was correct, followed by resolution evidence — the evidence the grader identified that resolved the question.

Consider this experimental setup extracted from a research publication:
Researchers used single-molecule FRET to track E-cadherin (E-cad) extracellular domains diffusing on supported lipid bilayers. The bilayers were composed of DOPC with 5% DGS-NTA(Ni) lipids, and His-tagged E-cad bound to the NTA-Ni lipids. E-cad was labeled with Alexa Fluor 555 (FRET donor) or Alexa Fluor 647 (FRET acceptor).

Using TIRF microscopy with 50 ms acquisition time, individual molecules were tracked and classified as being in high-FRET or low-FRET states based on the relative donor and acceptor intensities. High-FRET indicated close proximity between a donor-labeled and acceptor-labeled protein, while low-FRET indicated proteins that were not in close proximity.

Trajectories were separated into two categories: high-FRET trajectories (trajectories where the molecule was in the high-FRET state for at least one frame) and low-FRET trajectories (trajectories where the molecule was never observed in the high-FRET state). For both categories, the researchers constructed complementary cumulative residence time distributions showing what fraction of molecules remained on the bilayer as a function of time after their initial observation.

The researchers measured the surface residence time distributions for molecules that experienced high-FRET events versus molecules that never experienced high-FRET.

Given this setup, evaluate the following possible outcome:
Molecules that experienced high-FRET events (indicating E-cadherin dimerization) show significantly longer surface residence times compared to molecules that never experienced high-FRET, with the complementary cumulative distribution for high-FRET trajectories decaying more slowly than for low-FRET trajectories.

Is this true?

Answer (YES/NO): YES